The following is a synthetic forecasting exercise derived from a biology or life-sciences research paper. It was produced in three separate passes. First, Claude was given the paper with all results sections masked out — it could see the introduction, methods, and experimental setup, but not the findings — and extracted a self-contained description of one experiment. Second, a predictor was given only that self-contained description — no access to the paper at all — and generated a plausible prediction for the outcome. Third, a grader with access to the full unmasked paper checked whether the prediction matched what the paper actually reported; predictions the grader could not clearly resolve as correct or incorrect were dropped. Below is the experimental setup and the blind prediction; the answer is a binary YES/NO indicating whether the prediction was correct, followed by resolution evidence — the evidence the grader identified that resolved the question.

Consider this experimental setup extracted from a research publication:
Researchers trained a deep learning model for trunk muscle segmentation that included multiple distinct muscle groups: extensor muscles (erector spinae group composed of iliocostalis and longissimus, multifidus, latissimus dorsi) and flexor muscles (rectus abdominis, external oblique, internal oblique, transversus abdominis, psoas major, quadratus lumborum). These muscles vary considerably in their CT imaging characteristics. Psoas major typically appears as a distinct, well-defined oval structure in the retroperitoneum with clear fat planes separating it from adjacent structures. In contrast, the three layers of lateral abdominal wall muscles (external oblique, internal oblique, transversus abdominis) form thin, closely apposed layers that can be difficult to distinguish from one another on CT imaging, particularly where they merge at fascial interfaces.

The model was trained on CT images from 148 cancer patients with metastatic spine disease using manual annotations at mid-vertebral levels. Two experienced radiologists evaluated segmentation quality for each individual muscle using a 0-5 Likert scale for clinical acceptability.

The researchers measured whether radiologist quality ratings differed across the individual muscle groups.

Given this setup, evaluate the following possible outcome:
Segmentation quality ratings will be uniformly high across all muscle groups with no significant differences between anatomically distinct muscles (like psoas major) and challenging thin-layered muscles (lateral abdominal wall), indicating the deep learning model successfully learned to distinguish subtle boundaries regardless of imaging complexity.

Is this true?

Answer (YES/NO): NO